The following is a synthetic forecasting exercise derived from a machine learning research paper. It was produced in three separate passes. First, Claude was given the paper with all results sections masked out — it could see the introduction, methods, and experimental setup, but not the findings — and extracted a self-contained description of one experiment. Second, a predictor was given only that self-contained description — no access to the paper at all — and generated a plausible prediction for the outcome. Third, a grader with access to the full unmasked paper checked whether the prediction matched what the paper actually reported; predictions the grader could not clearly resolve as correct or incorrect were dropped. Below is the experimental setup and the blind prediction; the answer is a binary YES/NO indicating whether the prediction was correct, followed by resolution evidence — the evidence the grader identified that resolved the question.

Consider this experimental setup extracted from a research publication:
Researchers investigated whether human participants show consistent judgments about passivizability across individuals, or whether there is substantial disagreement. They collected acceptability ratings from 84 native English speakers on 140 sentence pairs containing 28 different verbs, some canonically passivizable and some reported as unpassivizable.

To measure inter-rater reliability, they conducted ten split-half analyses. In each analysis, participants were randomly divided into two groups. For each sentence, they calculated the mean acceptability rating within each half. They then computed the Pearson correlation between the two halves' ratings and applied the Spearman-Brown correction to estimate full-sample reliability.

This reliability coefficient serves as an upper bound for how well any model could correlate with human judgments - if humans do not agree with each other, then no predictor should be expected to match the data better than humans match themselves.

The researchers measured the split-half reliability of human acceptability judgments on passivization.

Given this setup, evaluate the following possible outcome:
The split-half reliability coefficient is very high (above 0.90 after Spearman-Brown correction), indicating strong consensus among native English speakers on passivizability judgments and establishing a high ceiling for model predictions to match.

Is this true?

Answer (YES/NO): YES